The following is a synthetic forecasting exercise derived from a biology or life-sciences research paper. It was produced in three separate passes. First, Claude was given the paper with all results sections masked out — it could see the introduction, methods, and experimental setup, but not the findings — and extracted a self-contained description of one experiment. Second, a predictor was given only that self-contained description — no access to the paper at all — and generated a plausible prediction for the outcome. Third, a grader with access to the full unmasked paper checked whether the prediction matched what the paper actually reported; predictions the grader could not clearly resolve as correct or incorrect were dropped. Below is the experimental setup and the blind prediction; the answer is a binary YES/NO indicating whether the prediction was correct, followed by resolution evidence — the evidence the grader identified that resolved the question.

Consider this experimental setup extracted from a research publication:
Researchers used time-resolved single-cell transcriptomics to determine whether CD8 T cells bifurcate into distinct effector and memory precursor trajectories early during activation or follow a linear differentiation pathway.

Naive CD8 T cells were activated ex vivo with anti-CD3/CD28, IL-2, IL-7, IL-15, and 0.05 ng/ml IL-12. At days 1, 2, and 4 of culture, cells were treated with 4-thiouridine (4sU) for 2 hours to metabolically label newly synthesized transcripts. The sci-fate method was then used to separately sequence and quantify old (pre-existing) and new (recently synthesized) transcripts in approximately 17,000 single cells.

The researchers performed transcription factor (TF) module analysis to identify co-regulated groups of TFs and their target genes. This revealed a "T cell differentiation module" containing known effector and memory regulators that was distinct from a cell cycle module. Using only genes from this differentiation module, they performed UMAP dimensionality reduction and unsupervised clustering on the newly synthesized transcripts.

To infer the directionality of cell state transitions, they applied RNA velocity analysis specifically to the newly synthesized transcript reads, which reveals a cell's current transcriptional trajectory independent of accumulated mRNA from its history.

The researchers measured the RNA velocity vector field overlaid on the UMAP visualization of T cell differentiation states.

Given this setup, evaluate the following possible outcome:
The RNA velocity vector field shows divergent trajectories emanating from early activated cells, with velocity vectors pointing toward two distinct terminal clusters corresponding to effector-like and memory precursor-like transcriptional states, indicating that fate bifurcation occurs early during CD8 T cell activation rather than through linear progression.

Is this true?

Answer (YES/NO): YES